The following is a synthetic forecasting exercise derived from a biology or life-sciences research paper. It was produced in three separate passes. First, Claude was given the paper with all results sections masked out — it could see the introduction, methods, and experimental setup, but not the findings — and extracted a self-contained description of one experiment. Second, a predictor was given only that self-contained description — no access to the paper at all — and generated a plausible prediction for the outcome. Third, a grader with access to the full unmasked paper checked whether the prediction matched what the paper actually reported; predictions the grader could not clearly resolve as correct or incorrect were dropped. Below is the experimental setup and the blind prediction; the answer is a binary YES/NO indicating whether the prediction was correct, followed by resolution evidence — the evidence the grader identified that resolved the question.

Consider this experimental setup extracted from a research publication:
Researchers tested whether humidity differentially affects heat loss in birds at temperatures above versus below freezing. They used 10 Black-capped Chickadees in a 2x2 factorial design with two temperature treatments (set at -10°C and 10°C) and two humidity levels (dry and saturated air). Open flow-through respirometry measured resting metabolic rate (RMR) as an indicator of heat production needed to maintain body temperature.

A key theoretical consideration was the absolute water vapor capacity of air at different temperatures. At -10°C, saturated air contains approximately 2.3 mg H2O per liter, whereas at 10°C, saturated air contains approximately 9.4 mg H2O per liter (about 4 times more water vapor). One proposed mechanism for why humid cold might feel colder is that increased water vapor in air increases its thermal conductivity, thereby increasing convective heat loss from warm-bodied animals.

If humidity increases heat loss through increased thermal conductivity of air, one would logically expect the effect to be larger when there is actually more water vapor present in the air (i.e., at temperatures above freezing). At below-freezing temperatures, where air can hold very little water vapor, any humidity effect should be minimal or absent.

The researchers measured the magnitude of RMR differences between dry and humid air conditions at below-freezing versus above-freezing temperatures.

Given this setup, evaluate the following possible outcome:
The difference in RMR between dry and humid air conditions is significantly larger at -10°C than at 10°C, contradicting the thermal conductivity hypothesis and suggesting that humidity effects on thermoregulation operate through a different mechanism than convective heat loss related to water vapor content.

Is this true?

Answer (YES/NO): NO